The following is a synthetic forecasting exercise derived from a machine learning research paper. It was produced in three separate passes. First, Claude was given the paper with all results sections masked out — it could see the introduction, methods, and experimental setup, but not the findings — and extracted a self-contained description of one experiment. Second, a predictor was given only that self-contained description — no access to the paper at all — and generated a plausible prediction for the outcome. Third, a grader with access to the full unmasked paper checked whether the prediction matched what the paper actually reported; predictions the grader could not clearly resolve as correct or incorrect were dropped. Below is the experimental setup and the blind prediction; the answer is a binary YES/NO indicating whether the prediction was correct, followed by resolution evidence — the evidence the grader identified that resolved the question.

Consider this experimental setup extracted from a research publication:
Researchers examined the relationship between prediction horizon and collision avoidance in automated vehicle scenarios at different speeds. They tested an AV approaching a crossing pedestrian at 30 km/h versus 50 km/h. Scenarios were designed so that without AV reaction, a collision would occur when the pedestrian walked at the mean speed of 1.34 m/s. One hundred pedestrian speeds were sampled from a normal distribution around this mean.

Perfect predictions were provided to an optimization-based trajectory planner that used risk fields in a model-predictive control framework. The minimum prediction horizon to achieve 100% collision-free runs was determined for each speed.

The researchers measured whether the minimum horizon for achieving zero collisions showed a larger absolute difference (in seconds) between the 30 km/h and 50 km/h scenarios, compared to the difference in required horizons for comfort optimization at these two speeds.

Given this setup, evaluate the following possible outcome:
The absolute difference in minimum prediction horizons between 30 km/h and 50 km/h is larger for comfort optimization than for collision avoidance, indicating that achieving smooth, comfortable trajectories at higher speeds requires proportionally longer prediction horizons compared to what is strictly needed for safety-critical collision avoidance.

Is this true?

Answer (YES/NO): YES